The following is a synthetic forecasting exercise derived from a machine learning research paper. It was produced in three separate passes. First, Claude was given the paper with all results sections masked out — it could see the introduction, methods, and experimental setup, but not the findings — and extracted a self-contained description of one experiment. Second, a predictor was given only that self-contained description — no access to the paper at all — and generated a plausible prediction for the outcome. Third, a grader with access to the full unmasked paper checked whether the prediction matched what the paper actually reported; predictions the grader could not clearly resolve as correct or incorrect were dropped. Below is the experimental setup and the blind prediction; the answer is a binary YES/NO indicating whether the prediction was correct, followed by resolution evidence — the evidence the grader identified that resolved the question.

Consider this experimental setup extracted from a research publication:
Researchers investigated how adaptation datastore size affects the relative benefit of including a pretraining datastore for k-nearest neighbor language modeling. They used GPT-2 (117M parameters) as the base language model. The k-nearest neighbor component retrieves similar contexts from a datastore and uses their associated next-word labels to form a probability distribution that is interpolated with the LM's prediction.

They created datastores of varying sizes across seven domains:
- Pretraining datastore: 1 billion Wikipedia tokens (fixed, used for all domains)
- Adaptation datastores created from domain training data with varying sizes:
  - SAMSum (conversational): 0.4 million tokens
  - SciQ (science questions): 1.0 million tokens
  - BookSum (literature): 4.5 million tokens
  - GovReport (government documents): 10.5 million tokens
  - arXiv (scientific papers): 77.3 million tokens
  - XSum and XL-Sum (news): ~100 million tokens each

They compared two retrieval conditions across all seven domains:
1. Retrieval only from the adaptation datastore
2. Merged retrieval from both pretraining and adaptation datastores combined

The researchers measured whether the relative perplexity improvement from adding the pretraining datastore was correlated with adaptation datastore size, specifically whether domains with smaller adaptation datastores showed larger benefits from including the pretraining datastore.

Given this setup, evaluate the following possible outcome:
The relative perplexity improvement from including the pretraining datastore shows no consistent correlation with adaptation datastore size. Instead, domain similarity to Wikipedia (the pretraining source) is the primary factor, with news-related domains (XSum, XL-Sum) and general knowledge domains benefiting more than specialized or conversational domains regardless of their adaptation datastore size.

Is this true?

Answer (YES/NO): NO